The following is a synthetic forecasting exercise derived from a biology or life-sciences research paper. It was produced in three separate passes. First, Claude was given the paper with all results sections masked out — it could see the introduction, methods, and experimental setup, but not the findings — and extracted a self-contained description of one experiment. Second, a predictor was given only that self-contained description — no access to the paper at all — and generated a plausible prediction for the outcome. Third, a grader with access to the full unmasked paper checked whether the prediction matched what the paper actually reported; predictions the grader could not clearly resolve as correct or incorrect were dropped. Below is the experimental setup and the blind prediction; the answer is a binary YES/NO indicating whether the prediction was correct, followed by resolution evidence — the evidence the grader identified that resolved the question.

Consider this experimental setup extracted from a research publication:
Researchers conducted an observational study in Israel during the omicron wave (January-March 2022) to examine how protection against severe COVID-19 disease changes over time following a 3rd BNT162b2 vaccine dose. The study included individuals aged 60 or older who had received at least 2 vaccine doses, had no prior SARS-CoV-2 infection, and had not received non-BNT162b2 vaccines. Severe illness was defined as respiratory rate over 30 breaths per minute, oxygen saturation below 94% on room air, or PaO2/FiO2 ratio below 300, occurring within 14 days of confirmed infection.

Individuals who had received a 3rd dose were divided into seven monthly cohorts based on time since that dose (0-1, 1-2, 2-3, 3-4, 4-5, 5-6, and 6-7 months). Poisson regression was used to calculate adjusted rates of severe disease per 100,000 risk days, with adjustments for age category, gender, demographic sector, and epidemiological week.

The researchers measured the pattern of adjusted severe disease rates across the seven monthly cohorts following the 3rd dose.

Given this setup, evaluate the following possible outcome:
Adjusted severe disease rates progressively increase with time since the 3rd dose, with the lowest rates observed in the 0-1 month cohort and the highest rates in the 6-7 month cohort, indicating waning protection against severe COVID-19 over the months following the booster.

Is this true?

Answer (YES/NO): NO